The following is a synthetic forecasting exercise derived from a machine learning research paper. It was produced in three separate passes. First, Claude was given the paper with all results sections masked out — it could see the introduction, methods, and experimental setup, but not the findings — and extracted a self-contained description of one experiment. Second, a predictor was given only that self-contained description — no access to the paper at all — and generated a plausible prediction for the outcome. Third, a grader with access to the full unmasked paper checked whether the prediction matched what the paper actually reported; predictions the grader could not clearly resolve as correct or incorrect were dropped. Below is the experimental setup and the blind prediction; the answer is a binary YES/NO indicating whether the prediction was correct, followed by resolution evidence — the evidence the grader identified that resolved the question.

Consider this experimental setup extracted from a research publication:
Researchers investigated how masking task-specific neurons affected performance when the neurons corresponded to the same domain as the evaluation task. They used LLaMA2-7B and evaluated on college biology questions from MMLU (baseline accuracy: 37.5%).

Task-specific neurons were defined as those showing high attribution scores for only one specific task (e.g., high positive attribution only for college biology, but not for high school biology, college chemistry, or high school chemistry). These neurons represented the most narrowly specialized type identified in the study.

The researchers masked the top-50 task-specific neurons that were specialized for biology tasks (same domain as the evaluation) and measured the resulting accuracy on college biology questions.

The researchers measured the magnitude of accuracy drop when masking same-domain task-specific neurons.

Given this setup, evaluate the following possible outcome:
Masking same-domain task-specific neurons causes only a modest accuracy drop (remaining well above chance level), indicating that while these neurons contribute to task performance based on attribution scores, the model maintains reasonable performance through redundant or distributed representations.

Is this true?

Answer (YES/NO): YES